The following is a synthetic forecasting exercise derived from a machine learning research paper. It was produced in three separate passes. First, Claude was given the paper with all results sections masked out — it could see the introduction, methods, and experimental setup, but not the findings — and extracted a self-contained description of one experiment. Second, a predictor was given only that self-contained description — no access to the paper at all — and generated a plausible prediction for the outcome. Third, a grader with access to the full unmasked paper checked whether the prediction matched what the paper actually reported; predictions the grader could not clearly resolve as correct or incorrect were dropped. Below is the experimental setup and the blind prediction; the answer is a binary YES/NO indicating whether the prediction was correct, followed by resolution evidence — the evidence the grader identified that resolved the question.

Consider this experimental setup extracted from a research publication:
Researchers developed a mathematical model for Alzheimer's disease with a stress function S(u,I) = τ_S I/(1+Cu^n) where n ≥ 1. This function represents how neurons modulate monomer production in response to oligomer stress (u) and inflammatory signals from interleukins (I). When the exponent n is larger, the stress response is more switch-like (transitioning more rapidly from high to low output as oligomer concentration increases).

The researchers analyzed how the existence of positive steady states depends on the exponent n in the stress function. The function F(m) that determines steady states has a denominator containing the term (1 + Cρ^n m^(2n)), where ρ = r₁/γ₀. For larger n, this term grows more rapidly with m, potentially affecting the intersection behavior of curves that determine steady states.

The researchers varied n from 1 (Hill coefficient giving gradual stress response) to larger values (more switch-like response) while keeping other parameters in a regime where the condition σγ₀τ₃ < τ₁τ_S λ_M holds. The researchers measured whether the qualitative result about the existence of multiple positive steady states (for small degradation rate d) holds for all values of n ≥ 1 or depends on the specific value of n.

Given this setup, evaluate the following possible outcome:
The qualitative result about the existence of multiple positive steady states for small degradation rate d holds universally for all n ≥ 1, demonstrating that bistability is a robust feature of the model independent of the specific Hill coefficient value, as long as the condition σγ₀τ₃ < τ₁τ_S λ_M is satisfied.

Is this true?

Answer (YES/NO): YES